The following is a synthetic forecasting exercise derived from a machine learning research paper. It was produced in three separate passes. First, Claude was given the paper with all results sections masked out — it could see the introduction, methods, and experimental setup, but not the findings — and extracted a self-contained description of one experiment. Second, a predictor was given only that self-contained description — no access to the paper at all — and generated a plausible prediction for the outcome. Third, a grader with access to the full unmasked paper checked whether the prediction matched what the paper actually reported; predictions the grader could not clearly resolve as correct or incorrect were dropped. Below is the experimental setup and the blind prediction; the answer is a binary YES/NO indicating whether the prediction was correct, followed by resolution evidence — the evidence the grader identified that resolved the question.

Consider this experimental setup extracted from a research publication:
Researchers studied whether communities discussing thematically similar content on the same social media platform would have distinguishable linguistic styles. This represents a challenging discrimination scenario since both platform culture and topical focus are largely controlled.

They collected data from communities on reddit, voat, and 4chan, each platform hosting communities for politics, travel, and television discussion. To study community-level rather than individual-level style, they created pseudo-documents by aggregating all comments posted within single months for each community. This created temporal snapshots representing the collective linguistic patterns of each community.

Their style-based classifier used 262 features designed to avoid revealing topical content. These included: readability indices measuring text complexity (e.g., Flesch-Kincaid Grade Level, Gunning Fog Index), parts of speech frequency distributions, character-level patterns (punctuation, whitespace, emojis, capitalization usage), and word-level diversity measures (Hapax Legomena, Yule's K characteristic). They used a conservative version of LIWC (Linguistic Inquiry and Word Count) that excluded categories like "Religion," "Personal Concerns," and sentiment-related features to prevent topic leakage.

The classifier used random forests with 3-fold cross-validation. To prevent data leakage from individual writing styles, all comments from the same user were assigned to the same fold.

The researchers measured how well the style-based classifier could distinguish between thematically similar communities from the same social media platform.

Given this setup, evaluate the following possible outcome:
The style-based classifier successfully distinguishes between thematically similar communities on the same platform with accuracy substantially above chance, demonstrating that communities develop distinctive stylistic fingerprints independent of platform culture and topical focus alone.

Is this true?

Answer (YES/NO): YES